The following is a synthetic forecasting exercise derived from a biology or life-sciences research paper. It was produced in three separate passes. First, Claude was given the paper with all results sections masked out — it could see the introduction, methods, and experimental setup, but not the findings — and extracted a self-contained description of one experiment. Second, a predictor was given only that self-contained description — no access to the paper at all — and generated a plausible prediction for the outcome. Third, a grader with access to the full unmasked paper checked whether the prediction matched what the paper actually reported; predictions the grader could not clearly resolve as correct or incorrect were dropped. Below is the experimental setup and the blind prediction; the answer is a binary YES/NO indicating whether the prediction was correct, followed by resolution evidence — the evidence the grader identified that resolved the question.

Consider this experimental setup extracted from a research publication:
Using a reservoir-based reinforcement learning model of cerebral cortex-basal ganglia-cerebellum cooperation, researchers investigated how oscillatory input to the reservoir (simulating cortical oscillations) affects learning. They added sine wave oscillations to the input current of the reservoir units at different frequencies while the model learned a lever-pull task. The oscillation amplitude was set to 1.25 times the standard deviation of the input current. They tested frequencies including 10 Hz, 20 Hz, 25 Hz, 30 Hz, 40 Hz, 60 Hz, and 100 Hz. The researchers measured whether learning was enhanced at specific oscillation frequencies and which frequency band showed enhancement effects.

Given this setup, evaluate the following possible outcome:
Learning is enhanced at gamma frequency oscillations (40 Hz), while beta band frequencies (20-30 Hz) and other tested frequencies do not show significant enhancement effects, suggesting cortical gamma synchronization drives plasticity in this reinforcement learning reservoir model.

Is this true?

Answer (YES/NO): NO